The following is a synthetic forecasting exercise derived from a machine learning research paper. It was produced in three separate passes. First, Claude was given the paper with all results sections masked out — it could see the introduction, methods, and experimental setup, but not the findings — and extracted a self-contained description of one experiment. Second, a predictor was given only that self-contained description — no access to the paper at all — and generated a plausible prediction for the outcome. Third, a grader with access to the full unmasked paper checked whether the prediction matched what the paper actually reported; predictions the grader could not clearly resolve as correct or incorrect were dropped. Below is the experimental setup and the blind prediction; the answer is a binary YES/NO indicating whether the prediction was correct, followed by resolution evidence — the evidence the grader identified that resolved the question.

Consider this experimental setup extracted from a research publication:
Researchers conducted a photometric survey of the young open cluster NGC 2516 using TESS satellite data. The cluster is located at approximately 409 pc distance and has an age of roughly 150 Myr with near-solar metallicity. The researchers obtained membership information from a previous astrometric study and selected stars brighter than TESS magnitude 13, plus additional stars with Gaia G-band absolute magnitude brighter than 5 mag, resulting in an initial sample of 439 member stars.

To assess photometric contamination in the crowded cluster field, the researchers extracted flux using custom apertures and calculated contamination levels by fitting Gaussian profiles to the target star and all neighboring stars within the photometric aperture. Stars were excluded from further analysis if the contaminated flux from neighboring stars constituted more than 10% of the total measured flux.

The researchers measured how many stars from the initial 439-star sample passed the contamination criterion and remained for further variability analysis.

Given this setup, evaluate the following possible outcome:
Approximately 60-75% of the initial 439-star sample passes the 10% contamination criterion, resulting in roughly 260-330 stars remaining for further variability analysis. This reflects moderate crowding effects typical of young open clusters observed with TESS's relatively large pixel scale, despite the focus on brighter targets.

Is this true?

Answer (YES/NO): YES